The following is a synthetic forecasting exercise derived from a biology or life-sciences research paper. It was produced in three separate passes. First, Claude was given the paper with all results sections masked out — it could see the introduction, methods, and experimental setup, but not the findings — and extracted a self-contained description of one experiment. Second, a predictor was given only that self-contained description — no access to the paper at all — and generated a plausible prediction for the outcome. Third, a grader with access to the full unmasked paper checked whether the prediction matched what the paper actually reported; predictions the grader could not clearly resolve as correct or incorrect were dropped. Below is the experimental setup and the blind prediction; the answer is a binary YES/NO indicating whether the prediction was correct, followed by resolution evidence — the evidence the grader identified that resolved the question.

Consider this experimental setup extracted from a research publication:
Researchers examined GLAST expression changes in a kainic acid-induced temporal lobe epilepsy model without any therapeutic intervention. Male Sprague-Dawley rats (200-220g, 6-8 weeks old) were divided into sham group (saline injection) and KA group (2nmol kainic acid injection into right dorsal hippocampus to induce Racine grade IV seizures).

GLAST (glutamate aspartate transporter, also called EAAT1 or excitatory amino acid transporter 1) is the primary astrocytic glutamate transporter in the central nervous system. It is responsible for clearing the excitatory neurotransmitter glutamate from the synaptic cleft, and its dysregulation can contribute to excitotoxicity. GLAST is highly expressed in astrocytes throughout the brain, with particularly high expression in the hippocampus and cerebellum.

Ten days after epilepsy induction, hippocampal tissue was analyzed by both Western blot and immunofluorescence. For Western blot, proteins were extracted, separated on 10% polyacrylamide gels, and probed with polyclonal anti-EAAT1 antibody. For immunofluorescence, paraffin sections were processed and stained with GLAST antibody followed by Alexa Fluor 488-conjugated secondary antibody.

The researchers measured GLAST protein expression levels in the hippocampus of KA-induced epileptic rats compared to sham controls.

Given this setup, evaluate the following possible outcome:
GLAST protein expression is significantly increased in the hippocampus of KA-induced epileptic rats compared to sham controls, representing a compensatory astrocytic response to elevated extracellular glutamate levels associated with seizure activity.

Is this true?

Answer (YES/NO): YES